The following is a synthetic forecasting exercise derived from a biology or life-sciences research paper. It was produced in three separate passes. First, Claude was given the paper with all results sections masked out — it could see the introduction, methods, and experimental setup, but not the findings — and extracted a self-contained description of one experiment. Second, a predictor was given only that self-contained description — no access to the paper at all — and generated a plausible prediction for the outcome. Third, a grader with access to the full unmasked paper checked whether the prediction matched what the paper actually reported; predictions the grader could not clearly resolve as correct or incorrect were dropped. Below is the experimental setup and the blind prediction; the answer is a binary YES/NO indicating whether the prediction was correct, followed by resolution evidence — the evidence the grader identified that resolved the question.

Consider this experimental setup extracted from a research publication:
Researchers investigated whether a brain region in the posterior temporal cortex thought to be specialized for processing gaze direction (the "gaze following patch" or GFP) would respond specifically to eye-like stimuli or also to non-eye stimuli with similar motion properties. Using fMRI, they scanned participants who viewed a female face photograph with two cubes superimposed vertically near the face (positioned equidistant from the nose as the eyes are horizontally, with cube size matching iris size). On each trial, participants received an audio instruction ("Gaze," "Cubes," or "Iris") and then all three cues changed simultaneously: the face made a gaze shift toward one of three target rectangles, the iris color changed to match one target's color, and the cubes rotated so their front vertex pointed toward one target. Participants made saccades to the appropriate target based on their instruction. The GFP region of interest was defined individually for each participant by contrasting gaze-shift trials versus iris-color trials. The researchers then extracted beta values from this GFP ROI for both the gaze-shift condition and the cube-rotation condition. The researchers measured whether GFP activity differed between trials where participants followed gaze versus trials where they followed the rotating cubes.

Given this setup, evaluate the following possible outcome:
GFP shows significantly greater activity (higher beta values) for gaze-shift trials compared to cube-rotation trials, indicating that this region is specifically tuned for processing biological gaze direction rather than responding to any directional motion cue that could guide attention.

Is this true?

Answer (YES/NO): NO